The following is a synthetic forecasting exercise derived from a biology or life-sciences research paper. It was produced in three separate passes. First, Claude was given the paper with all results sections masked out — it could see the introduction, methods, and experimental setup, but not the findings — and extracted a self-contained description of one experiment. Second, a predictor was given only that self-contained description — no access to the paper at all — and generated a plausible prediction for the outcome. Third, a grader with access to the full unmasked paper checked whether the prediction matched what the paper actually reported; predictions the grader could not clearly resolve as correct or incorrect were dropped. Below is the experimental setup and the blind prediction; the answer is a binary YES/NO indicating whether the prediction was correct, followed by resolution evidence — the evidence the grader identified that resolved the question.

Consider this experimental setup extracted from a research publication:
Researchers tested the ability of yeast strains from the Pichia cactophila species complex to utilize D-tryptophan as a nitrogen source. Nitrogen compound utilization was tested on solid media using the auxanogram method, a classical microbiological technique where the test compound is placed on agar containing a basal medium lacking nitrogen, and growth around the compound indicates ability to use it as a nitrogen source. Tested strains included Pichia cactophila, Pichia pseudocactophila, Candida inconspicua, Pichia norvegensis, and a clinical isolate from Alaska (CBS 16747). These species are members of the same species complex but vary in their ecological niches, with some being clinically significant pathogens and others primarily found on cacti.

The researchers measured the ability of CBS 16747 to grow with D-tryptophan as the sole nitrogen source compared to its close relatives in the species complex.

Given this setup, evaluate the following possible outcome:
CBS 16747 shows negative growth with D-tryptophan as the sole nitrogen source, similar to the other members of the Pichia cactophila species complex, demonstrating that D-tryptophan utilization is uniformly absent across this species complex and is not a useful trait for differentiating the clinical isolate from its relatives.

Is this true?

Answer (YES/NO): NO